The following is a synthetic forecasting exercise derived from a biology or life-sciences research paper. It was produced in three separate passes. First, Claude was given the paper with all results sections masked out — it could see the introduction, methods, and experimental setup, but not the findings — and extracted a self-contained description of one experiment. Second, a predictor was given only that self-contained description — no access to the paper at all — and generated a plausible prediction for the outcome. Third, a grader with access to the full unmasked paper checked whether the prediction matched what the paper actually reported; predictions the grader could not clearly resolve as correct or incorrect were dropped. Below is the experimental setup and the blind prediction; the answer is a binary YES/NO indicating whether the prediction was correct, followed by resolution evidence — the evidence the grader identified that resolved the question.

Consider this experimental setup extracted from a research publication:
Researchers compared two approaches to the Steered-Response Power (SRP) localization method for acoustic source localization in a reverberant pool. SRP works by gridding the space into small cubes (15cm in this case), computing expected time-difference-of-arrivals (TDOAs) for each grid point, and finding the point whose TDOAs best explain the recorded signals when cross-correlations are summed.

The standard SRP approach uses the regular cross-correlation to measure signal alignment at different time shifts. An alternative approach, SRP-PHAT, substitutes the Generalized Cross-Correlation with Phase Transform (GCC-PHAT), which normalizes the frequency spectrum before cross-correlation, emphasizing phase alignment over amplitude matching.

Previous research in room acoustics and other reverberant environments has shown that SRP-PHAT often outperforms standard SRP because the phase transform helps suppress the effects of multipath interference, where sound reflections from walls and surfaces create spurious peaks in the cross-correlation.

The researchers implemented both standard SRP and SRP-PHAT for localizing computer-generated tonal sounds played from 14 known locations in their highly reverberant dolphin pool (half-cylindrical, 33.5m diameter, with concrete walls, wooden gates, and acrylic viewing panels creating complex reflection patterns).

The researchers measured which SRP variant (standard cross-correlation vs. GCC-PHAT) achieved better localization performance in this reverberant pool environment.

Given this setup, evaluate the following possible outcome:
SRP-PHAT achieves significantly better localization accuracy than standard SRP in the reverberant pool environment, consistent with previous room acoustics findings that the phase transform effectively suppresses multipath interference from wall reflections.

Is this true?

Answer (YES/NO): NO